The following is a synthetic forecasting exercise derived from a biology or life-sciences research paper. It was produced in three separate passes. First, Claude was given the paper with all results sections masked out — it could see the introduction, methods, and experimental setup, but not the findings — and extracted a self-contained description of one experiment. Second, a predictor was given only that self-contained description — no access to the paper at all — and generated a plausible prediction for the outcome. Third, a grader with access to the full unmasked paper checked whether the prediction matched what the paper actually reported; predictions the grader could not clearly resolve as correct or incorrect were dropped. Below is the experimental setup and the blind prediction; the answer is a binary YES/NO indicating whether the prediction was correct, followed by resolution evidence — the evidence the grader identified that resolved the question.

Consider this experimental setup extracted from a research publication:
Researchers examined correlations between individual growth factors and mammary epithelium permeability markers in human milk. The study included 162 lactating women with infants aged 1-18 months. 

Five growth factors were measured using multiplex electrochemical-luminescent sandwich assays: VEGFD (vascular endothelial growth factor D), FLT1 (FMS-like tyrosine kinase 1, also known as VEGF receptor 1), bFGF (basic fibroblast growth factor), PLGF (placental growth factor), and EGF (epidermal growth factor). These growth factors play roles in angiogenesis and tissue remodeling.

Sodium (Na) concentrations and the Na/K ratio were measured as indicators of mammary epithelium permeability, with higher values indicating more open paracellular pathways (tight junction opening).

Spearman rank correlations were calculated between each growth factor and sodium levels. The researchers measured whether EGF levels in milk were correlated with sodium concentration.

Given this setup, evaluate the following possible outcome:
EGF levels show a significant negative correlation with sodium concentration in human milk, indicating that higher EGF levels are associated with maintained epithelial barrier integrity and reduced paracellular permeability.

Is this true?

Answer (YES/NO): NO